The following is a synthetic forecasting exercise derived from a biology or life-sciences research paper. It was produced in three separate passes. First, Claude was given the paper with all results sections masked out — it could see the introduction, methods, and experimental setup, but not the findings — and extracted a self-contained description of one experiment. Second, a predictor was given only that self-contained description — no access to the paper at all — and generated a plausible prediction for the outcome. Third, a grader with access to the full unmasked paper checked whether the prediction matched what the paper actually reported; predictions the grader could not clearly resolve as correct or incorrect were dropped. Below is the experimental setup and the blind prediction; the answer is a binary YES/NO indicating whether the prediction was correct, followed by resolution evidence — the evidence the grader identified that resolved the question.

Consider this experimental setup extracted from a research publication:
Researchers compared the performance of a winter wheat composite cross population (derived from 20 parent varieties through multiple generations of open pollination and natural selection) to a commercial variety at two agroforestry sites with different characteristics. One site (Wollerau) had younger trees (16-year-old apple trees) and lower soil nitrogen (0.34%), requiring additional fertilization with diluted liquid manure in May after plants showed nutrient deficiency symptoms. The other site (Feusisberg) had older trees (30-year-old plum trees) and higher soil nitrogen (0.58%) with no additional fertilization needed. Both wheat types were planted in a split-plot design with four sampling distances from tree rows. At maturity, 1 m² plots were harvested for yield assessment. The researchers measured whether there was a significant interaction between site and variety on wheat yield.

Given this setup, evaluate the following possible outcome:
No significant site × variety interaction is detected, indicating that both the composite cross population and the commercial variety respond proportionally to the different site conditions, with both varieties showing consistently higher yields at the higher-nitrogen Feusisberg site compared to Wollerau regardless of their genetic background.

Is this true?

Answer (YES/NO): NO